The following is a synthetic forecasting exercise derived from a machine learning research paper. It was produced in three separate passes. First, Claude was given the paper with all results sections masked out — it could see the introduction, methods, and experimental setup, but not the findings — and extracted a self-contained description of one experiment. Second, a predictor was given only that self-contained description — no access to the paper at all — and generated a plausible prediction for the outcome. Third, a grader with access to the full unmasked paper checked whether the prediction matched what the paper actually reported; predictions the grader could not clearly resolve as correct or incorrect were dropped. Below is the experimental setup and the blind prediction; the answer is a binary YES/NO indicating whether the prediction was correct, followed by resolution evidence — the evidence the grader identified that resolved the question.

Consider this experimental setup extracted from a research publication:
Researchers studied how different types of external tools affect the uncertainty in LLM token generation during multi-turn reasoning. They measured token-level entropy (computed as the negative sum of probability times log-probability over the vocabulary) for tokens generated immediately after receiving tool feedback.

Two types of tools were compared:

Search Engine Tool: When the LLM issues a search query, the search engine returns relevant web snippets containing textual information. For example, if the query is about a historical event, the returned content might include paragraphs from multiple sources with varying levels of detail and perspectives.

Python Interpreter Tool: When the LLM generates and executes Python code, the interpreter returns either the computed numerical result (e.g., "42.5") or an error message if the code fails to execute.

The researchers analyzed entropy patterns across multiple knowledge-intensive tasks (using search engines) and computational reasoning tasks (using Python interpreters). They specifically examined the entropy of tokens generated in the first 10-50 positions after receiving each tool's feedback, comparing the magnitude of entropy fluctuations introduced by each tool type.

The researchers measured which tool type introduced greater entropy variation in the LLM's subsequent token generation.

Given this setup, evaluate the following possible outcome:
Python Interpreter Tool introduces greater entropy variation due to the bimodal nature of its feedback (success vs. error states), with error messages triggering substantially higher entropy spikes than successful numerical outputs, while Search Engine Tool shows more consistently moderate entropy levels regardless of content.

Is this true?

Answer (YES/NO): NO